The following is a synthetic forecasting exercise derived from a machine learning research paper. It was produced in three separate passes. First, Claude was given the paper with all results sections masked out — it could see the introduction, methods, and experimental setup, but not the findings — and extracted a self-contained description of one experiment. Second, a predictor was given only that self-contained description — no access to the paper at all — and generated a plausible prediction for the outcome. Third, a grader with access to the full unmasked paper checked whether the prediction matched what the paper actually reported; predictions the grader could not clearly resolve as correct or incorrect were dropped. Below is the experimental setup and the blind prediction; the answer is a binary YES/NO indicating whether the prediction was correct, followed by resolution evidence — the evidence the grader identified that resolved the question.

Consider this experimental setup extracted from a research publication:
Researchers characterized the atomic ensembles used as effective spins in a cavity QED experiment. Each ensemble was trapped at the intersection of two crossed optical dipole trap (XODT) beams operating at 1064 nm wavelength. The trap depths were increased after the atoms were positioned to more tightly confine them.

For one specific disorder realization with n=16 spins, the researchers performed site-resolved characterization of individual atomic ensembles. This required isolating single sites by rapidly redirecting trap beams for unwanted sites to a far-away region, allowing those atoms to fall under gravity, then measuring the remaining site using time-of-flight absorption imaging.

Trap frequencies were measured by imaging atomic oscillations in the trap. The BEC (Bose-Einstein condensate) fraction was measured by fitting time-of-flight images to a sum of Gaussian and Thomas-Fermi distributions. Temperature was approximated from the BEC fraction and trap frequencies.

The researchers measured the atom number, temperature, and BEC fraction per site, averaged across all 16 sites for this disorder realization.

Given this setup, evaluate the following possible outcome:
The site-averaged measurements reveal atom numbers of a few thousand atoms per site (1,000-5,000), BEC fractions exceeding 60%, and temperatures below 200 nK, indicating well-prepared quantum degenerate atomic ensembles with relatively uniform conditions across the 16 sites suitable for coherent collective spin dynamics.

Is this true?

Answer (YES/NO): NO